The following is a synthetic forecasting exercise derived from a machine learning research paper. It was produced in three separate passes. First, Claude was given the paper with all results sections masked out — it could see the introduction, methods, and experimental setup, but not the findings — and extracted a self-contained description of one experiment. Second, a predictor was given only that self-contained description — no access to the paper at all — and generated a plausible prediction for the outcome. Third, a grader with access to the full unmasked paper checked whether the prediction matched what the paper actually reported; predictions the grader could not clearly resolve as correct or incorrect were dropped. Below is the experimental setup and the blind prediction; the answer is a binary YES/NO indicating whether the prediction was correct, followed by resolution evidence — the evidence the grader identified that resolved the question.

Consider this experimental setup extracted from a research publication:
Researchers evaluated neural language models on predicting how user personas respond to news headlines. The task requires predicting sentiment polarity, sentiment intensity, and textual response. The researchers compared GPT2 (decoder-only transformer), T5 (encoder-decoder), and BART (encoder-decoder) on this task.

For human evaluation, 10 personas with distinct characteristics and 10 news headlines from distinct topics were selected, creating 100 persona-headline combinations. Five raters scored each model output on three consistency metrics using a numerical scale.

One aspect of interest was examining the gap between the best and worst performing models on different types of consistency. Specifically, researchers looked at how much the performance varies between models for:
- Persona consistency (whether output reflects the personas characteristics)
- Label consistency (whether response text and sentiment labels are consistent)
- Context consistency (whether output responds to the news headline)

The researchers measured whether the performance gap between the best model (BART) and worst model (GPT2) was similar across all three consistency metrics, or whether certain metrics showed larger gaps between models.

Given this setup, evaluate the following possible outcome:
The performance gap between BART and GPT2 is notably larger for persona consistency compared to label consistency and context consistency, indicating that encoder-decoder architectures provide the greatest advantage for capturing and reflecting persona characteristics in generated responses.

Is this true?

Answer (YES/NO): NO